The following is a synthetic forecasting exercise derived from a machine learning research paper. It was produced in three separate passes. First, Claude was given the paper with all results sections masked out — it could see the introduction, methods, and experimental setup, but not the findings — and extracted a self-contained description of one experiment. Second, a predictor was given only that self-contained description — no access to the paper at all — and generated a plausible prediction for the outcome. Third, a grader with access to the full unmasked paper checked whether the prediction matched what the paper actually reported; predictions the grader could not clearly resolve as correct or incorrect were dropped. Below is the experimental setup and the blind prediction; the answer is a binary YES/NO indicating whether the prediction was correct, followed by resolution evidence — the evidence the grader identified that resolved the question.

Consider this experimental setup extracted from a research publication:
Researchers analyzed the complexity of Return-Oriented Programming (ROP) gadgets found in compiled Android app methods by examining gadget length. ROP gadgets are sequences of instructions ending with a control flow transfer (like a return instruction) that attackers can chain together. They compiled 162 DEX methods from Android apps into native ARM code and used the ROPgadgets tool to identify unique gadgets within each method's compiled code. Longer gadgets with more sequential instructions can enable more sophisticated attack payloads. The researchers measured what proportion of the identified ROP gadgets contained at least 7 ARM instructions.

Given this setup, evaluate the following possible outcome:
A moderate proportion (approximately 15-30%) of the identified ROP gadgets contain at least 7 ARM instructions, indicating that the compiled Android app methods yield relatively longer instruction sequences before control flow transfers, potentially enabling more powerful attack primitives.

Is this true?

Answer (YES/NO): NO